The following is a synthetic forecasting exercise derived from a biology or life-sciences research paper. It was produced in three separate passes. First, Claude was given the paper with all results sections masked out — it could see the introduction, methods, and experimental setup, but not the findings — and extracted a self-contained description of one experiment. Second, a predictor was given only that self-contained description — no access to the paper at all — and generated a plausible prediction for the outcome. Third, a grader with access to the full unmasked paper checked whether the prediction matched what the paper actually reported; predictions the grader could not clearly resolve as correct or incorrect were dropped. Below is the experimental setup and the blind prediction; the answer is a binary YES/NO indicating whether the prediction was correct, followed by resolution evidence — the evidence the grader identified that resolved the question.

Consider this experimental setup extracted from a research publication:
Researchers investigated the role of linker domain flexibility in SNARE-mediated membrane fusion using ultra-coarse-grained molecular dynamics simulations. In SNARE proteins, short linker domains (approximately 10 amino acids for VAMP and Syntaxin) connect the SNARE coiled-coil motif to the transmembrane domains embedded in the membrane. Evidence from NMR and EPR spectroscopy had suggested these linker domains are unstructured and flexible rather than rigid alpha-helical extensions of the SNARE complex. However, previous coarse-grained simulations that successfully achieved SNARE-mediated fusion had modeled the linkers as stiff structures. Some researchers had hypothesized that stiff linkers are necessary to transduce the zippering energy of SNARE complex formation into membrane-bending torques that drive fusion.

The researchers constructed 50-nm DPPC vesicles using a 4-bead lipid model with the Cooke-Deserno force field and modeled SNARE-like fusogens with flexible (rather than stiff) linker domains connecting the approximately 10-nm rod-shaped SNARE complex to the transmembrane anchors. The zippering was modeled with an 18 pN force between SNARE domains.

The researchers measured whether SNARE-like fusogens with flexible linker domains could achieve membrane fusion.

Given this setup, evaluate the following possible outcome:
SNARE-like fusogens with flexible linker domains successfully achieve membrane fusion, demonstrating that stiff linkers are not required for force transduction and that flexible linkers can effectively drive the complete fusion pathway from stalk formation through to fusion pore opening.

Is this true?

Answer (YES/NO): YES